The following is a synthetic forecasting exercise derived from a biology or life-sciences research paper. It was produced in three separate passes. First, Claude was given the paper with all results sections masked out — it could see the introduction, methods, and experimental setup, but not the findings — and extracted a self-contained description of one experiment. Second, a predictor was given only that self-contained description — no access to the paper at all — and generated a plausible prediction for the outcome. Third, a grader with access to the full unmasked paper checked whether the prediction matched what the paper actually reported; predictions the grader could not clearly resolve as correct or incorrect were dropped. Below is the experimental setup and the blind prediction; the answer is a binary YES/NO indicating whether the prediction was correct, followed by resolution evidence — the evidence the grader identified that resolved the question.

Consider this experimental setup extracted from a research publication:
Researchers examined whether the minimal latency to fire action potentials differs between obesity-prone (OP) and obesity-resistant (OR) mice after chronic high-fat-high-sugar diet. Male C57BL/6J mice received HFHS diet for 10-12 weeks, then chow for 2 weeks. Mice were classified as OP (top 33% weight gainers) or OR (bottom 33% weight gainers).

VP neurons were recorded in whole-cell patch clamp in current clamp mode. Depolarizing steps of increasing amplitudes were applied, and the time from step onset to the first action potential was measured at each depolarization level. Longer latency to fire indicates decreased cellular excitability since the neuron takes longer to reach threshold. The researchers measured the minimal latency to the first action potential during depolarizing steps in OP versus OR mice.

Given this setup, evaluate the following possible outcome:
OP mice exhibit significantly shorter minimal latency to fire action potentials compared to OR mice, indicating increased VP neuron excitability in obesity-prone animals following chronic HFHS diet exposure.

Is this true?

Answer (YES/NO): NO